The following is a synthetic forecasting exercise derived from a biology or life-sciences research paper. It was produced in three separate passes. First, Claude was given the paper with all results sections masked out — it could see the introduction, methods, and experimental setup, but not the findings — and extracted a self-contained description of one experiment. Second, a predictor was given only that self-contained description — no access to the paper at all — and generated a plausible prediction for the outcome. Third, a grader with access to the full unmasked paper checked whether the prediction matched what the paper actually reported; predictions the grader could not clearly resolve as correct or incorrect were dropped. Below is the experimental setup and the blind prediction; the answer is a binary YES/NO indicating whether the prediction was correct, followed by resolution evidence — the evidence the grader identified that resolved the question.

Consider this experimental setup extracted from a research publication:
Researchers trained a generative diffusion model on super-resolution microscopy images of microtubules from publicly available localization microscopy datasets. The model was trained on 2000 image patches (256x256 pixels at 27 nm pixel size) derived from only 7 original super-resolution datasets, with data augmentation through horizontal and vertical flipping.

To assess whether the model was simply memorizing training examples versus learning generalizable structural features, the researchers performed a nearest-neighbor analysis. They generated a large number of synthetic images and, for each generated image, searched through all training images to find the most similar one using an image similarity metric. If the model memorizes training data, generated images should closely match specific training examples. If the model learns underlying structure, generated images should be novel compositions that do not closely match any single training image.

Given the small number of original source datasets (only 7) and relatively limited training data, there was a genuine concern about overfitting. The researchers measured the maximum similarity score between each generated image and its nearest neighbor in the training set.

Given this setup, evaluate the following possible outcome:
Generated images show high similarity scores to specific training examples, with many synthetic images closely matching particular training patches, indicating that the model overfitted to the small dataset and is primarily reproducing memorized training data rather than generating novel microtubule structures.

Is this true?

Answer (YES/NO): NO